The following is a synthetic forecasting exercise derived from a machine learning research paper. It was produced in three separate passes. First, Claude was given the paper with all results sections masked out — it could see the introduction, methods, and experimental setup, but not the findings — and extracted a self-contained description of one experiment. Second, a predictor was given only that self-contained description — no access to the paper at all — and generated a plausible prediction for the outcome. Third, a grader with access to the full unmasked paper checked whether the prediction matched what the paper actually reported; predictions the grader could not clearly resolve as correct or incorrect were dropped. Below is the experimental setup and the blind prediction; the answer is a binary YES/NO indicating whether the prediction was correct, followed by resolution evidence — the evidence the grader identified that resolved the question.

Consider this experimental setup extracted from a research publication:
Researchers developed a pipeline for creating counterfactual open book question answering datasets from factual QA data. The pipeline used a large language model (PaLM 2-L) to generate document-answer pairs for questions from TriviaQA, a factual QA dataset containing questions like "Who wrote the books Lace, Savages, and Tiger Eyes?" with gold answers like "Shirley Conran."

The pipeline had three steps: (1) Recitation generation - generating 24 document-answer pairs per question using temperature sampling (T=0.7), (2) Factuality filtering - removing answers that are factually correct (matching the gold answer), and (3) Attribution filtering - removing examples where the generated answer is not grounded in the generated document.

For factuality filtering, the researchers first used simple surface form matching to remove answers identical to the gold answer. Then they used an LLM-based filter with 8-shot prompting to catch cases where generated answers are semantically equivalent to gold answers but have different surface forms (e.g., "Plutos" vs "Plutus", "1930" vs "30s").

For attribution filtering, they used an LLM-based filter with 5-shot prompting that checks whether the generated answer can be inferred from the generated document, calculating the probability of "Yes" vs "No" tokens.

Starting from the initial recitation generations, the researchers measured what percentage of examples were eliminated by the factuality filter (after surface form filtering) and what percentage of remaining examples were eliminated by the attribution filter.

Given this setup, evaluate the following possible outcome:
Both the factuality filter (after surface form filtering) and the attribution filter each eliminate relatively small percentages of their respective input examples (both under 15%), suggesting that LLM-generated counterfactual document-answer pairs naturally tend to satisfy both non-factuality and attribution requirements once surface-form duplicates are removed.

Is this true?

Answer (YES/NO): NO